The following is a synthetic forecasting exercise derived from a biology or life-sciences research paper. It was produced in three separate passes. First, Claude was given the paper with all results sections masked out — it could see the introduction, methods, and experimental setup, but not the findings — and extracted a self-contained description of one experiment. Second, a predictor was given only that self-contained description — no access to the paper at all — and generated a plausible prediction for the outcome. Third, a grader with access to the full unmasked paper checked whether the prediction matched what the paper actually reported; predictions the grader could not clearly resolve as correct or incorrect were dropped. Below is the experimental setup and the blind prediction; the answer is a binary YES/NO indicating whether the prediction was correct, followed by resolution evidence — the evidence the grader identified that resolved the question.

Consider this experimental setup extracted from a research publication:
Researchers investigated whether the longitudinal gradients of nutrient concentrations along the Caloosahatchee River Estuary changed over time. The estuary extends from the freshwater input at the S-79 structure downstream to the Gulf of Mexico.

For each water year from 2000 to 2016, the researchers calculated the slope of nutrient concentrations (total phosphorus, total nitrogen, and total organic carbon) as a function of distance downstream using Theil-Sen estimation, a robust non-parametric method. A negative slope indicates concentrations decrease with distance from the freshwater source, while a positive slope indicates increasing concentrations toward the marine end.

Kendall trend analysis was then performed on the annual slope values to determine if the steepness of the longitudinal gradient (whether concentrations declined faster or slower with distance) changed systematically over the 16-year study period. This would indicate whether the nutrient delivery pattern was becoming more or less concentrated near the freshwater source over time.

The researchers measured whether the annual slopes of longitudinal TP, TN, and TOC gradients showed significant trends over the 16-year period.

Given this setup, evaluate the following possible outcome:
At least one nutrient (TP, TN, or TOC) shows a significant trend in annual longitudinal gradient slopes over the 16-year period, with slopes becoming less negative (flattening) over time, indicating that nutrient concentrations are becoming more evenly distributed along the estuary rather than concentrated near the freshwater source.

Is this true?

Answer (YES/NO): YES